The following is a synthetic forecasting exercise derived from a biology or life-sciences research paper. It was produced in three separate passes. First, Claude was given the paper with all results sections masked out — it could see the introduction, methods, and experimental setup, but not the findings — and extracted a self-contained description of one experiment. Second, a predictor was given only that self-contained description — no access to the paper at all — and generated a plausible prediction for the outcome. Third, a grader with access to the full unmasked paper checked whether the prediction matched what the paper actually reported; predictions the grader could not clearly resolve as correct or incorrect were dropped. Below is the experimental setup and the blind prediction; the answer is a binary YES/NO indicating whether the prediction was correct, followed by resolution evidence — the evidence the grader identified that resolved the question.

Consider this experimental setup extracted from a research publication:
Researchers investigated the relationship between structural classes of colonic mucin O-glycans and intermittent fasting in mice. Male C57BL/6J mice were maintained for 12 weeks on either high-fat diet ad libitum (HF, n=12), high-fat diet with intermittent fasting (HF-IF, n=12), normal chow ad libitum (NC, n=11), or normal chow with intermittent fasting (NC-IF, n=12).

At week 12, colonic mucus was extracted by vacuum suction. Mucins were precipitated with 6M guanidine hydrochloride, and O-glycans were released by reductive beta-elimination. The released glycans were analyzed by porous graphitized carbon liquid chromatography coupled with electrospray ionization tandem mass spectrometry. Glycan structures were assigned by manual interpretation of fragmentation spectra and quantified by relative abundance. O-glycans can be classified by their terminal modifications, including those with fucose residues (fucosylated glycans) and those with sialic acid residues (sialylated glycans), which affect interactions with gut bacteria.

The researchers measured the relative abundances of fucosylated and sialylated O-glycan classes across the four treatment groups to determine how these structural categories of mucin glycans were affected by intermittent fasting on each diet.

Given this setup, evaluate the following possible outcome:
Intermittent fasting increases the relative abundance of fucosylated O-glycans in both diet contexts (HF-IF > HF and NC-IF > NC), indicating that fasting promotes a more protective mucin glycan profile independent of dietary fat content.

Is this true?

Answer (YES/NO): NO